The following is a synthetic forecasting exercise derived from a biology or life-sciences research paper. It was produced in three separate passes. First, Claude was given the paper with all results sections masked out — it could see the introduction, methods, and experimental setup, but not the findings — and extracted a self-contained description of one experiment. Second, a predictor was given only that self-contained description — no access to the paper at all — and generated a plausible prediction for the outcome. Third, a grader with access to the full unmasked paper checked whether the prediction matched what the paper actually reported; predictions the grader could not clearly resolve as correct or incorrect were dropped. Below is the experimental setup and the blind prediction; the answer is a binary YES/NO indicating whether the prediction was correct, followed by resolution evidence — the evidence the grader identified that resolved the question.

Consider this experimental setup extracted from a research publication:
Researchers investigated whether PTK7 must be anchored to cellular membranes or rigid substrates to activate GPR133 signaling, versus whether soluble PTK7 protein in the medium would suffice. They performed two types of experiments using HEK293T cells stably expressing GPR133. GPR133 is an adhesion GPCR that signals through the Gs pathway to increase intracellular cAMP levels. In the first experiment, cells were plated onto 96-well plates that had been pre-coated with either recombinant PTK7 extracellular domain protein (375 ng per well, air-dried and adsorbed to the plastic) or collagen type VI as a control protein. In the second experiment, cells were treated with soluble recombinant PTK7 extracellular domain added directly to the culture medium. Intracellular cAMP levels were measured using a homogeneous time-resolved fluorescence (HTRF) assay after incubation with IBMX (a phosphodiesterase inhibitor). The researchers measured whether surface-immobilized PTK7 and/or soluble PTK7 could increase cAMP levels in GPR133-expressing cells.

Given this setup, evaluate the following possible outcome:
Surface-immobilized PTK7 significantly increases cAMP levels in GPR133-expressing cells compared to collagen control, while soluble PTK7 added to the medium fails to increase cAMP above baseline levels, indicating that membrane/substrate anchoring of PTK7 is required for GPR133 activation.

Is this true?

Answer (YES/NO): YES